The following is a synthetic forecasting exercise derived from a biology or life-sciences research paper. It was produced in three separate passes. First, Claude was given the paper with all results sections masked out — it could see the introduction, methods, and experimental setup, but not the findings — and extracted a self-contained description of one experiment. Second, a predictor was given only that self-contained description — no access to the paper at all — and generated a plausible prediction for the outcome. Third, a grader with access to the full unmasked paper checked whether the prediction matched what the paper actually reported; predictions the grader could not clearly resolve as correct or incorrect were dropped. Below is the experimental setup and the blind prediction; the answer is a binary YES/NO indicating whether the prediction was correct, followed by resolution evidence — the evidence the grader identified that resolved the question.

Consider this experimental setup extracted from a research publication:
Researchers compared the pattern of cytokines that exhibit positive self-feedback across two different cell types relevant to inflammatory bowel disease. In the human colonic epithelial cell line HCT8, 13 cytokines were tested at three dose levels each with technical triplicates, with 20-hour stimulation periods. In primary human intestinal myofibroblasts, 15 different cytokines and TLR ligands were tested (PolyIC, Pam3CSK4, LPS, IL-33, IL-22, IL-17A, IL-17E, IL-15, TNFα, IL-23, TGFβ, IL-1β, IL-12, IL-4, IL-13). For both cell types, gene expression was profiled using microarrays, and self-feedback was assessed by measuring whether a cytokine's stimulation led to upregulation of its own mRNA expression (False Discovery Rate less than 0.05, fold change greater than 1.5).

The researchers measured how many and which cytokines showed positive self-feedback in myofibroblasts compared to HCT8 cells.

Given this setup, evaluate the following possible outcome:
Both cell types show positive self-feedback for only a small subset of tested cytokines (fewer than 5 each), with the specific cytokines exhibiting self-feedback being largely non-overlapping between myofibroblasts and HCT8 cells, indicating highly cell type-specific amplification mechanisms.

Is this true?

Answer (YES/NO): YES